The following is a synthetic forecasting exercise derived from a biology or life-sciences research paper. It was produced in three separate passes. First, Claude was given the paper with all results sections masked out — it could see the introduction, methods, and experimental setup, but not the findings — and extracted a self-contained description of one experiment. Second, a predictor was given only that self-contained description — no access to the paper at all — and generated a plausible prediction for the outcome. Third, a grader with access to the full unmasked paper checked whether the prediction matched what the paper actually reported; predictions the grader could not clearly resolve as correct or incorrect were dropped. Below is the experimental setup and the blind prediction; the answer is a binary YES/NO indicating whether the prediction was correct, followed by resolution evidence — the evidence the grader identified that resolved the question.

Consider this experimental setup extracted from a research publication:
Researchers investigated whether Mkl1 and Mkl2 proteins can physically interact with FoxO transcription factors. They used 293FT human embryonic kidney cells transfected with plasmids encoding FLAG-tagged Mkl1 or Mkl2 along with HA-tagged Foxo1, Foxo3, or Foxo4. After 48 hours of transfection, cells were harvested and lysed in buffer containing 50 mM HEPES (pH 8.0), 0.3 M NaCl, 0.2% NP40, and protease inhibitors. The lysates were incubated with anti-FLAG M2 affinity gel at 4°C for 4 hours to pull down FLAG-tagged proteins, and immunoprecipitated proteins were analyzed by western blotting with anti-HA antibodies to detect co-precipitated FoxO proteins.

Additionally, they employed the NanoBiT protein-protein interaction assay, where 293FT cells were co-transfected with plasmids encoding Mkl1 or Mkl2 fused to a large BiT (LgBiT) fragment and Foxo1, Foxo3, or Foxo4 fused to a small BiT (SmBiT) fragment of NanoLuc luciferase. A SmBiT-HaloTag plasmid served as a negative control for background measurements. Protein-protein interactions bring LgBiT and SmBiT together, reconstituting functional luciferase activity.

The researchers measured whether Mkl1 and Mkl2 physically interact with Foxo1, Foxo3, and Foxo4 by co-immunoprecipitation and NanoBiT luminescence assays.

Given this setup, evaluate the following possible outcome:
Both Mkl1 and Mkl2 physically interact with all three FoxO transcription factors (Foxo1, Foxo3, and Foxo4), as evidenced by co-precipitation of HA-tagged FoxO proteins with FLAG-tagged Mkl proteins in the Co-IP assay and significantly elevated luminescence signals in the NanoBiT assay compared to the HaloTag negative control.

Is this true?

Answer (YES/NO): YES